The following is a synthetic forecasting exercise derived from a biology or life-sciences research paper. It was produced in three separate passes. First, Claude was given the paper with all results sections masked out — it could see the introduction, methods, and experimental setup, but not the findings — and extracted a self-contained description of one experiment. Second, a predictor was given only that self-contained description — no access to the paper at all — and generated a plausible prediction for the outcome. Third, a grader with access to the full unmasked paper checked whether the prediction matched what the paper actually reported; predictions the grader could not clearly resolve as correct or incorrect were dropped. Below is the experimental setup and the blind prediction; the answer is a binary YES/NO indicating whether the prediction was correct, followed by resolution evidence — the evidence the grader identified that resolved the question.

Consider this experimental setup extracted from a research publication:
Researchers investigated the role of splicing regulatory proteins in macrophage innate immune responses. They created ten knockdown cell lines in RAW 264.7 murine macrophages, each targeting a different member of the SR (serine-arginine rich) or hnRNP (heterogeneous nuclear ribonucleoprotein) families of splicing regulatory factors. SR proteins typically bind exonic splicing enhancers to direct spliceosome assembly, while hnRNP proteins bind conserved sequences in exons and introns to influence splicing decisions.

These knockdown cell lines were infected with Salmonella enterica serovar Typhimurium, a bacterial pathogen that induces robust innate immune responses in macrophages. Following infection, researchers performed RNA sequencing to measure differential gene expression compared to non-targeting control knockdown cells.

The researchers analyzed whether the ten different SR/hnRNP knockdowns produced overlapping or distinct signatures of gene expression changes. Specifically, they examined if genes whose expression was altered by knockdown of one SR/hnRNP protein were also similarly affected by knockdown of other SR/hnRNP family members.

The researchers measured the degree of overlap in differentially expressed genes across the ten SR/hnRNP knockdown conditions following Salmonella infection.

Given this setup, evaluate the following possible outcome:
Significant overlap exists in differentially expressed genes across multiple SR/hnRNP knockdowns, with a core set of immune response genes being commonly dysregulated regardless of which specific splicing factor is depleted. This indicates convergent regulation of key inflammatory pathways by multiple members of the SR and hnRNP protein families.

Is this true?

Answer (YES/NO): NO